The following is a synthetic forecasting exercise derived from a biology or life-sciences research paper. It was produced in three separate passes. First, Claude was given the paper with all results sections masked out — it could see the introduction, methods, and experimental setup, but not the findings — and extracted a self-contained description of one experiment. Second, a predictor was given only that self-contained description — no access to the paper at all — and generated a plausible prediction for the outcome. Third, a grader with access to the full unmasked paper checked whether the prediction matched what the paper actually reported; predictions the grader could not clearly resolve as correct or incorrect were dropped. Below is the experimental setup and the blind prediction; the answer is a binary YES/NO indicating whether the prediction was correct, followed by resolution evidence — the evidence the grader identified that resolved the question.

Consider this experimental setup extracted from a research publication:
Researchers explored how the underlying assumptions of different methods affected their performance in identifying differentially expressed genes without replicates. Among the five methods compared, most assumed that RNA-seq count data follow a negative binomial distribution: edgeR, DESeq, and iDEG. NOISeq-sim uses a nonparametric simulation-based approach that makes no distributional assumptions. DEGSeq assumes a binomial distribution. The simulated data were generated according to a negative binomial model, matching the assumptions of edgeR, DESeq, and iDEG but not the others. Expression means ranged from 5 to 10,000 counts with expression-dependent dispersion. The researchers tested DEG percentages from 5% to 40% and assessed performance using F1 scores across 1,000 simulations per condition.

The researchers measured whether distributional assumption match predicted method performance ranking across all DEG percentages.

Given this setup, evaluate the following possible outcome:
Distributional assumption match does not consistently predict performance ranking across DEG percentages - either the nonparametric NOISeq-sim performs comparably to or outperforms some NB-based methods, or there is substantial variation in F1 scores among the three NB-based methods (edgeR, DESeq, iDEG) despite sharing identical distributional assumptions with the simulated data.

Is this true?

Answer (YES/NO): YES